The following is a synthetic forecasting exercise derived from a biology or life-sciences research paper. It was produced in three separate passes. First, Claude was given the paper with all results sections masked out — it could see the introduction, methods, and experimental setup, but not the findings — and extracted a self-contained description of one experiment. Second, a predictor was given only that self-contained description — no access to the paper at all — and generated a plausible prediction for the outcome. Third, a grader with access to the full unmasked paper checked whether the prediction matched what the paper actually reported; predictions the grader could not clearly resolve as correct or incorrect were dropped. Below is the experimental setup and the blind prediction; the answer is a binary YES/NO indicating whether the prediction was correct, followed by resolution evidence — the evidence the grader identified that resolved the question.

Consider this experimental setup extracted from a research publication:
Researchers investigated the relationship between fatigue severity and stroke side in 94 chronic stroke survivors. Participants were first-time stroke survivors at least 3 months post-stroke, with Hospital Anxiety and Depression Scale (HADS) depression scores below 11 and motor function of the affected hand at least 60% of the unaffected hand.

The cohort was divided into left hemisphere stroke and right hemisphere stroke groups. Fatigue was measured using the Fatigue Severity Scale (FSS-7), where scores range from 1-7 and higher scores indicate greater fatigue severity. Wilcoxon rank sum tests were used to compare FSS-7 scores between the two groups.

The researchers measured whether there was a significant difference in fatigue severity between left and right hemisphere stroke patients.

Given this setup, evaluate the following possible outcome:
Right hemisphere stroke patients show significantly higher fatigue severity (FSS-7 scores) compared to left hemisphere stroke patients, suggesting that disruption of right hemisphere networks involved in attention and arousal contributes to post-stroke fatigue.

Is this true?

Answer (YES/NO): NO